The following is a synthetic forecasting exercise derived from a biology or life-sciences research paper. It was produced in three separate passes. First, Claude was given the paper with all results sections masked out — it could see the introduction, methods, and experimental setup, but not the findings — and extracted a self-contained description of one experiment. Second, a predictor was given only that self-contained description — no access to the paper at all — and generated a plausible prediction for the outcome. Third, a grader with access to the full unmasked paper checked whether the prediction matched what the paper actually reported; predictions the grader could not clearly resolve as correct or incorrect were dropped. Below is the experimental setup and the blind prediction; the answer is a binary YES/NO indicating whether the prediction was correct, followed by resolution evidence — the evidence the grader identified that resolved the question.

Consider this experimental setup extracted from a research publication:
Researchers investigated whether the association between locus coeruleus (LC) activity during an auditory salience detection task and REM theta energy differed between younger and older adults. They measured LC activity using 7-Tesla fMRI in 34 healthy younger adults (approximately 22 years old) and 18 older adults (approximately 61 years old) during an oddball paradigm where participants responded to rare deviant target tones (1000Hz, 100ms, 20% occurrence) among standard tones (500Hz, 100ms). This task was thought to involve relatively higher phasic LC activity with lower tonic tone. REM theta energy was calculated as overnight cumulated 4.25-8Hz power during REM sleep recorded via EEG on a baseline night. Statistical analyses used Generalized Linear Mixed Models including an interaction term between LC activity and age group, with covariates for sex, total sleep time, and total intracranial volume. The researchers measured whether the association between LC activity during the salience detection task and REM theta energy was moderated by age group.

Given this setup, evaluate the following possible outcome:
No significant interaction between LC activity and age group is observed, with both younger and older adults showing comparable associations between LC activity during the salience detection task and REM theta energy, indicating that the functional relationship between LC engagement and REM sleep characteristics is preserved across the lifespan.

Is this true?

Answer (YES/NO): NO